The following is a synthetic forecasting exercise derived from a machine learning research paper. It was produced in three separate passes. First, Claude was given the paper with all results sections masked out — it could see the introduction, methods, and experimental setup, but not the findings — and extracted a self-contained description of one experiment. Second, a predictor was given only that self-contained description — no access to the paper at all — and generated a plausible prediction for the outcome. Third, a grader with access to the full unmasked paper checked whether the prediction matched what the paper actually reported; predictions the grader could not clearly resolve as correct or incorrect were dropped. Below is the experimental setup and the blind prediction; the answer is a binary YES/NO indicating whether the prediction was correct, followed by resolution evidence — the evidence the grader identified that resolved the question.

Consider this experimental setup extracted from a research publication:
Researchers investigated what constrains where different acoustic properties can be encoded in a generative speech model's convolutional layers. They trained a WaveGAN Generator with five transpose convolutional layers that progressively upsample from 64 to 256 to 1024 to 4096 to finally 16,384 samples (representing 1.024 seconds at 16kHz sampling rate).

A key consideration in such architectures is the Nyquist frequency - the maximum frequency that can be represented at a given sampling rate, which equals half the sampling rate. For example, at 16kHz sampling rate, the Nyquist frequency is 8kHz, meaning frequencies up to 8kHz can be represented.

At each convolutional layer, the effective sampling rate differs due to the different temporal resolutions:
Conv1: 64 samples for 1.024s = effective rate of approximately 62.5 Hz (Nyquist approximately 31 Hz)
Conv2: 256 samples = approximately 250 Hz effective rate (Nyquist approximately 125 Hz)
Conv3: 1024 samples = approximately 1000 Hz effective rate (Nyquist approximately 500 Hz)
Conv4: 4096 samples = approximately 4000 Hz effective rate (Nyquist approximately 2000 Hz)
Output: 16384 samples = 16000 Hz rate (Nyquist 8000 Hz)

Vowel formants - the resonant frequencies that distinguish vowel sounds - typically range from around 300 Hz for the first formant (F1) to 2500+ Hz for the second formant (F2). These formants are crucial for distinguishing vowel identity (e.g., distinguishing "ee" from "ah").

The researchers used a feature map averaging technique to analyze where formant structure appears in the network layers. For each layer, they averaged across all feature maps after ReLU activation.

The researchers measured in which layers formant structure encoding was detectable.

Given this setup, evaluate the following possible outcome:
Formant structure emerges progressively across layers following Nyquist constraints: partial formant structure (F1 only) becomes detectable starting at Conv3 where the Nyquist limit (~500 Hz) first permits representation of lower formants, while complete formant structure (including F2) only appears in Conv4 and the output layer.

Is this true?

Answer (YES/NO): NO